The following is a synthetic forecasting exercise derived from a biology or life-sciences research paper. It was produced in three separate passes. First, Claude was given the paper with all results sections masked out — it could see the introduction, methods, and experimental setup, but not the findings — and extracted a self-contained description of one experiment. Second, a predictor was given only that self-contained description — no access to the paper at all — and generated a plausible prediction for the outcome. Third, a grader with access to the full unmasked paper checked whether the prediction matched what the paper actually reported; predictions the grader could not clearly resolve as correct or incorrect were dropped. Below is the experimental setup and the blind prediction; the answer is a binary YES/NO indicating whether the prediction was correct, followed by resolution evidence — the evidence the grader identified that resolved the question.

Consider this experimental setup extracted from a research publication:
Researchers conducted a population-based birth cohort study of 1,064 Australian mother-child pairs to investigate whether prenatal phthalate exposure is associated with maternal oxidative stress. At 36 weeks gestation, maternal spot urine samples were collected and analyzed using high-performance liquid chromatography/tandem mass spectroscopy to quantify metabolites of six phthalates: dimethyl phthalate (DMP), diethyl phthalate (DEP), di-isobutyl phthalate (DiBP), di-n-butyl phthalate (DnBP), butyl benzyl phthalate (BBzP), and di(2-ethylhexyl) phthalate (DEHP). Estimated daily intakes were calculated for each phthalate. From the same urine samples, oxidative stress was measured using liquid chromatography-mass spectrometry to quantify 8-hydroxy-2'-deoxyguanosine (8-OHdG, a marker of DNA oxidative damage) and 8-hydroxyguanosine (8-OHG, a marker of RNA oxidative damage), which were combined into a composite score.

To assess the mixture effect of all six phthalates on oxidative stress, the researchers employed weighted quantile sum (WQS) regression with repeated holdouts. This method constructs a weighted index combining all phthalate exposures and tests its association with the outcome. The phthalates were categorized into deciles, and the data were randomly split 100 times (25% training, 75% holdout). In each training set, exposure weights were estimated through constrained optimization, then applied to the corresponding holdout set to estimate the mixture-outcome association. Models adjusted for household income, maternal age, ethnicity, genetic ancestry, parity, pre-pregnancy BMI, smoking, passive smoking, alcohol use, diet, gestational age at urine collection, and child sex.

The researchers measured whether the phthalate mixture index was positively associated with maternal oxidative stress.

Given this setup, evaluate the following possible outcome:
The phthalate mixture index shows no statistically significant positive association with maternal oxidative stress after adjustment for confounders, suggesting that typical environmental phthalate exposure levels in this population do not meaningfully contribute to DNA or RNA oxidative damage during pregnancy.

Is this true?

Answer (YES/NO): NO